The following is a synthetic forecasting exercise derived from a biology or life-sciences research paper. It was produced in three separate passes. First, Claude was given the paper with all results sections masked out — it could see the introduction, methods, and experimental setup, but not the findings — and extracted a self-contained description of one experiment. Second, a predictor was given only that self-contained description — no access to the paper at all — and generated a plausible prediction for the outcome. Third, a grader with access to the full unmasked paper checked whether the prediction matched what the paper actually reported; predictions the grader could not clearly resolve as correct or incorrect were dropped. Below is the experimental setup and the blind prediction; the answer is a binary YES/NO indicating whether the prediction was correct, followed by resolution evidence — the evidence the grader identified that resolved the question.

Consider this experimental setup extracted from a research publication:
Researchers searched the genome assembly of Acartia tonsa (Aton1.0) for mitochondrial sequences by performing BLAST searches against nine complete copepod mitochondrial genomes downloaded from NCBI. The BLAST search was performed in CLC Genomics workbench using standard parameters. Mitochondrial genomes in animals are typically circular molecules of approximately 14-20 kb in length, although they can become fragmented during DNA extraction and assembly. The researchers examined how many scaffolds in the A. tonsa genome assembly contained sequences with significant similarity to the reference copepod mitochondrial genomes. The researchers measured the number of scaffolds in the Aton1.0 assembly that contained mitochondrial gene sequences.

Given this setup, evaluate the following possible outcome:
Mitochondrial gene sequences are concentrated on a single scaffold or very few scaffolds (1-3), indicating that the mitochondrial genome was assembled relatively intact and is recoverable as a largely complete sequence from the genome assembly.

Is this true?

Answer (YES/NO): YES